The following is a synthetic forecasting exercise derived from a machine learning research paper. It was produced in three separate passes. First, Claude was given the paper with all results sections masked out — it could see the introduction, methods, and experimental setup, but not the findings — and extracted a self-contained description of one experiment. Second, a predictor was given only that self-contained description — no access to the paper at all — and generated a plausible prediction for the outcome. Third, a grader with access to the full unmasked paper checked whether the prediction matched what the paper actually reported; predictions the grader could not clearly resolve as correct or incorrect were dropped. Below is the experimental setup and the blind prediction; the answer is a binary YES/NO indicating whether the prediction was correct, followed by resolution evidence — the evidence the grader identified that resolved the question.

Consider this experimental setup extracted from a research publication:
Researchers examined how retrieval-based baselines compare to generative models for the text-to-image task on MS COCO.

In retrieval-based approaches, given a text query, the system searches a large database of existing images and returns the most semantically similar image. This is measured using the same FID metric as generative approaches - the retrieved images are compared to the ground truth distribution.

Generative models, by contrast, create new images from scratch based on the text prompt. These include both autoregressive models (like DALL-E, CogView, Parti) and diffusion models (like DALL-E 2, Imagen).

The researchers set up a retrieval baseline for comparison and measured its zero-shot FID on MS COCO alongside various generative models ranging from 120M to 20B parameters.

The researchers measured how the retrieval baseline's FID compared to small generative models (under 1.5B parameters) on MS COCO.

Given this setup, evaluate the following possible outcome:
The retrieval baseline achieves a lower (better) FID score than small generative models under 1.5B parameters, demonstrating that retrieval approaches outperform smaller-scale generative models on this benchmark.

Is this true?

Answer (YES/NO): NO